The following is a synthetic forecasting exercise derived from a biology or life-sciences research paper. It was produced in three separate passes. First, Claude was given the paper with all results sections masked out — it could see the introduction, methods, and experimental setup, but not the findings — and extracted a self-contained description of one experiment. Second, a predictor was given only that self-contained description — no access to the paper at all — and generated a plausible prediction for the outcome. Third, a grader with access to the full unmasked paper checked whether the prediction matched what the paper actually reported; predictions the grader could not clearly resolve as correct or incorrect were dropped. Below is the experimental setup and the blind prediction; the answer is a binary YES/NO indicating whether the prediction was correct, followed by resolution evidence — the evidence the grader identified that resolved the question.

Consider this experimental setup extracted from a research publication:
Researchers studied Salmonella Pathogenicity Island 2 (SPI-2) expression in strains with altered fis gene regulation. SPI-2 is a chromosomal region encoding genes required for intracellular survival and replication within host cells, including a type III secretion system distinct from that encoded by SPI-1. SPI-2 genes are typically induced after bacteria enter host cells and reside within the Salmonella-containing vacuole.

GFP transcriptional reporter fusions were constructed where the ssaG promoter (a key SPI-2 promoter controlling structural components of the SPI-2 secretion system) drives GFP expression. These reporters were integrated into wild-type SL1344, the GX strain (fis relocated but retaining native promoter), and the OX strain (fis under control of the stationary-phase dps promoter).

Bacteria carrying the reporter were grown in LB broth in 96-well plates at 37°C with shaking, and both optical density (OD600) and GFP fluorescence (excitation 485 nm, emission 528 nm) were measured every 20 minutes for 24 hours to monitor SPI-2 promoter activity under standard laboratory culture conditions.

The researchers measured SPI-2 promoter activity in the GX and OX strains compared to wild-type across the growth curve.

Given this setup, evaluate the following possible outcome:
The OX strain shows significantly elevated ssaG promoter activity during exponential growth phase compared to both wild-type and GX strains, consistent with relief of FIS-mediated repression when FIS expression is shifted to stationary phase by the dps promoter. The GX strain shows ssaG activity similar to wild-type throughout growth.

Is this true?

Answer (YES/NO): NO